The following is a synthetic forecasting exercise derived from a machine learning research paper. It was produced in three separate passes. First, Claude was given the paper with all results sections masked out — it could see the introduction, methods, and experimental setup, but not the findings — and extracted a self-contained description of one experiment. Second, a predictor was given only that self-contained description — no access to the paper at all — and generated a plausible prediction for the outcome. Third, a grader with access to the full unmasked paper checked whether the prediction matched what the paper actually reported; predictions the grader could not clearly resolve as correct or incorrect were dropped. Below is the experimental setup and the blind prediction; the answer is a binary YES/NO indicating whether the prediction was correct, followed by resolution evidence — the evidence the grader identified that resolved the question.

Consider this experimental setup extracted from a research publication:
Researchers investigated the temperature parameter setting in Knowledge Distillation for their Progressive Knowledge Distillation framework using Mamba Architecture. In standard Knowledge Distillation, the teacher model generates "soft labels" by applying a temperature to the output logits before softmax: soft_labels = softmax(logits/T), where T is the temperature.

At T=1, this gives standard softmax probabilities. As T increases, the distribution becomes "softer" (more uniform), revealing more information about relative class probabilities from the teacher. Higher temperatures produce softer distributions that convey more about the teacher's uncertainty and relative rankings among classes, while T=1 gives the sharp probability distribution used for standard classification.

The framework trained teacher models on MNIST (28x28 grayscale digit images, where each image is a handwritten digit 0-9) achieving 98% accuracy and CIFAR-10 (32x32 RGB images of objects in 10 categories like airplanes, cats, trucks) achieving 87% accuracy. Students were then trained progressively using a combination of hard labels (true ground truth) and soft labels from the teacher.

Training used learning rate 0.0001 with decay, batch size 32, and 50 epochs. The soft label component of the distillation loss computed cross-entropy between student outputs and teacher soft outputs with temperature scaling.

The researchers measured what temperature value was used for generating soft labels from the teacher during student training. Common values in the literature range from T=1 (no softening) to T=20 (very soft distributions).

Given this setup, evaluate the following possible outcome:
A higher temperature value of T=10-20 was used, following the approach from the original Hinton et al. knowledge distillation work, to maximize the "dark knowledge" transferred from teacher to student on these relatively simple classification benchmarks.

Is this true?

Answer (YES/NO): NO